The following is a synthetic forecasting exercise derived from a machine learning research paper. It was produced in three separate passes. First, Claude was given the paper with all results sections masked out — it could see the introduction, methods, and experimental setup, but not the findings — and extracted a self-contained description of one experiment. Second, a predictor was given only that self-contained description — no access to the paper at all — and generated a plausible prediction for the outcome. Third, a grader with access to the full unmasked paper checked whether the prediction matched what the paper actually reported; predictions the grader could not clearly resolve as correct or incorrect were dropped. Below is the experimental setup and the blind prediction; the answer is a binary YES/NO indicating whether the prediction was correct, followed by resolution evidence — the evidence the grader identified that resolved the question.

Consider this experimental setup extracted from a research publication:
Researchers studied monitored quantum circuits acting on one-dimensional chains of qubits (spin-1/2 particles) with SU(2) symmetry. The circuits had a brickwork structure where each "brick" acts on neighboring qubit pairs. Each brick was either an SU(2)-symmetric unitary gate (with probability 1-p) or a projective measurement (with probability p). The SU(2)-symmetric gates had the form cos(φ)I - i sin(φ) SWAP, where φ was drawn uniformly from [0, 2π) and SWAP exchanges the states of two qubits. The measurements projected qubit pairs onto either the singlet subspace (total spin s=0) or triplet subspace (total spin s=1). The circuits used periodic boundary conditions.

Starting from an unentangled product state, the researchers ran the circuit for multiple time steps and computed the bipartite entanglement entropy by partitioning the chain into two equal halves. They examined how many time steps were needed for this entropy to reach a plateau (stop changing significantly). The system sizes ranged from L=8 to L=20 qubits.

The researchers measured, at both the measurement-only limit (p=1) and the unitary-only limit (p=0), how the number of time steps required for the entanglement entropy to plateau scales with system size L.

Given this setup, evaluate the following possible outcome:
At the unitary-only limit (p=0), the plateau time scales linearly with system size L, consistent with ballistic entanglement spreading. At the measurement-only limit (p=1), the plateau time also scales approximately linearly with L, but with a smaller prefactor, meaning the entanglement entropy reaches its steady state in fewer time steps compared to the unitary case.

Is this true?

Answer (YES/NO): NO